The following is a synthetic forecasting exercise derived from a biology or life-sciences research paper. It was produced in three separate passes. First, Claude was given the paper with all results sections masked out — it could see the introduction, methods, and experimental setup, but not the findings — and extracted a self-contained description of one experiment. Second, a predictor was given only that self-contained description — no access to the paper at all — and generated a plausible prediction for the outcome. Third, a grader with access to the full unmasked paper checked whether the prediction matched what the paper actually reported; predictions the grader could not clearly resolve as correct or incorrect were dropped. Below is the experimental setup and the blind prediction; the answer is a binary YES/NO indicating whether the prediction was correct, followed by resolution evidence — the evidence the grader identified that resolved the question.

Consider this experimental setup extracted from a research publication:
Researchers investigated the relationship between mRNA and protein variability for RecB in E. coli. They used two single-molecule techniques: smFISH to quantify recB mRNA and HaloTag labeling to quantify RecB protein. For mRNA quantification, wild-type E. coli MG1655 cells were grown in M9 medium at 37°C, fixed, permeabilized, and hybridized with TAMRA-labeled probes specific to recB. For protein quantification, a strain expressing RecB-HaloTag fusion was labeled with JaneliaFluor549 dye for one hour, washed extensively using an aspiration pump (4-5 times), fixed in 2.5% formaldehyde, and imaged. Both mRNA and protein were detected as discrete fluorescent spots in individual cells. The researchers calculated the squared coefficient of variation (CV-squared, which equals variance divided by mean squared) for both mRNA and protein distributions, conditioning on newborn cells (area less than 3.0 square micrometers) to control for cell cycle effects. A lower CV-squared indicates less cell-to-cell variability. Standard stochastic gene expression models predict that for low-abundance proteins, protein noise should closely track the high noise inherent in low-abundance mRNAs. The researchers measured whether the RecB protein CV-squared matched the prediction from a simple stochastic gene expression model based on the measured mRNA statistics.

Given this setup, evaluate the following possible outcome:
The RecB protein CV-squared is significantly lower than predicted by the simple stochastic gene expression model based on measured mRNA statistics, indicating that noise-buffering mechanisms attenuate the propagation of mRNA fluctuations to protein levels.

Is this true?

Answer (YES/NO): YES